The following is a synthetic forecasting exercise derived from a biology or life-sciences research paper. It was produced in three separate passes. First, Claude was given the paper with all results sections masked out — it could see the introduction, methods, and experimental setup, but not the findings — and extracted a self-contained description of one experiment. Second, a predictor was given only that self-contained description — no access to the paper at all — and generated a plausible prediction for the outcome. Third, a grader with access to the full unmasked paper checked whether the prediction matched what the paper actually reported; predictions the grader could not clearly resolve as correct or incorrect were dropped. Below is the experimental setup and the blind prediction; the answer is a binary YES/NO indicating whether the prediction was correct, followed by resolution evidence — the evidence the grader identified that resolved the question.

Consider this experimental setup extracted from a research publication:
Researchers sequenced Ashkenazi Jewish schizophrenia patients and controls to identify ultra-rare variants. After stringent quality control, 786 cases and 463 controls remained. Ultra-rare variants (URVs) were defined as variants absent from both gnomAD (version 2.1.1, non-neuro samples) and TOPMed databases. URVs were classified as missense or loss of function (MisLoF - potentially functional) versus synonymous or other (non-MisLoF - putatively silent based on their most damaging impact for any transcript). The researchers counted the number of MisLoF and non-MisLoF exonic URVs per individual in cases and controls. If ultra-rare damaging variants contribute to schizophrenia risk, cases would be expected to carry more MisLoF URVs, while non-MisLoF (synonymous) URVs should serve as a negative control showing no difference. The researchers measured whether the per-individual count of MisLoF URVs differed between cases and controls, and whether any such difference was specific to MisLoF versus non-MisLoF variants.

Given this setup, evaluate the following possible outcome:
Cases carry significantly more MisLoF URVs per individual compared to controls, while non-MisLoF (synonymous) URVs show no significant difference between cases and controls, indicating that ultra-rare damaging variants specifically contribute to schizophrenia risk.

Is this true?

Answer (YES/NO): NO